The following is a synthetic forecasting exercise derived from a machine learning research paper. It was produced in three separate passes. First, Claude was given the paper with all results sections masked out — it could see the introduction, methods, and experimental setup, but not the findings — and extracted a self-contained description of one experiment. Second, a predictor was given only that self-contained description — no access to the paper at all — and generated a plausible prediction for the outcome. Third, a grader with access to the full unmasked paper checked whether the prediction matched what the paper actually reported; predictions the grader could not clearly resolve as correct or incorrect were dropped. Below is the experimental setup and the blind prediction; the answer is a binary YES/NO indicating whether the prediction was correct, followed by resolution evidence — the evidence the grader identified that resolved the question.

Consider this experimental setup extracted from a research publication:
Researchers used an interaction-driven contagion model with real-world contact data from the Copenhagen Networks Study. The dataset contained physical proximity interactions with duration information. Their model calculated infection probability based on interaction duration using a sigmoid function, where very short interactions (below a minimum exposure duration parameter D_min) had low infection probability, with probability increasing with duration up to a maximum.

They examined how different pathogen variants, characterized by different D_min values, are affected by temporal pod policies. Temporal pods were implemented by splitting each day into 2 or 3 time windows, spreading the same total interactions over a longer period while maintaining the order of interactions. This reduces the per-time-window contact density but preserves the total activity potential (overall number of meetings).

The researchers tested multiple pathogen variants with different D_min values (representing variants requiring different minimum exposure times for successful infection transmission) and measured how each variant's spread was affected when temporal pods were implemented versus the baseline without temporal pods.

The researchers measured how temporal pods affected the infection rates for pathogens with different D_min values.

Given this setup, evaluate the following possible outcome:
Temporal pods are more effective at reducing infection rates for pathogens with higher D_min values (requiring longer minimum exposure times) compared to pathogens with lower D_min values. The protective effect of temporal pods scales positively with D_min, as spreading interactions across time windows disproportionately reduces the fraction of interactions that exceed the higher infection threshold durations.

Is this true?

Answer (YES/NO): YES